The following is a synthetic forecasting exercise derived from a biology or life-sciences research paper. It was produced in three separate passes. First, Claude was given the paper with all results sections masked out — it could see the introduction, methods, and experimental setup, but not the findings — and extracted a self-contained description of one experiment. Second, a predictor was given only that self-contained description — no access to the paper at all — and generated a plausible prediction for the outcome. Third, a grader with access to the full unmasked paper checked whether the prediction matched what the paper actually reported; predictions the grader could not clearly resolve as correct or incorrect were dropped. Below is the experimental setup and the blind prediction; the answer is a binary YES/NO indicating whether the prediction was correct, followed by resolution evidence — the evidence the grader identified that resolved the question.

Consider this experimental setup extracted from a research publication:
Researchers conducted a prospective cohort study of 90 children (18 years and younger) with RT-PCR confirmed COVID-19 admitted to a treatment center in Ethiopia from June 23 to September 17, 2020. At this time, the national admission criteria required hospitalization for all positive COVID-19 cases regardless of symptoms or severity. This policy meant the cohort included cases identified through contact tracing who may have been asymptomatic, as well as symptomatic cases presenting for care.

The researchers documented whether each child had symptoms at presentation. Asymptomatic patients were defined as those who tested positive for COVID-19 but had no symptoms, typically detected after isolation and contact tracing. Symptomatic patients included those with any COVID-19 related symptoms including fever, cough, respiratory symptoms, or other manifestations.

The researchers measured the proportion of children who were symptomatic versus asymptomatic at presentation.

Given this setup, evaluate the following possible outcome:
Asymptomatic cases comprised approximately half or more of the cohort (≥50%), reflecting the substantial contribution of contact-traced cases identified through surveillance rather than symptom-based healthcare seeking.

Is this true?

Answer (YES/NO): YES